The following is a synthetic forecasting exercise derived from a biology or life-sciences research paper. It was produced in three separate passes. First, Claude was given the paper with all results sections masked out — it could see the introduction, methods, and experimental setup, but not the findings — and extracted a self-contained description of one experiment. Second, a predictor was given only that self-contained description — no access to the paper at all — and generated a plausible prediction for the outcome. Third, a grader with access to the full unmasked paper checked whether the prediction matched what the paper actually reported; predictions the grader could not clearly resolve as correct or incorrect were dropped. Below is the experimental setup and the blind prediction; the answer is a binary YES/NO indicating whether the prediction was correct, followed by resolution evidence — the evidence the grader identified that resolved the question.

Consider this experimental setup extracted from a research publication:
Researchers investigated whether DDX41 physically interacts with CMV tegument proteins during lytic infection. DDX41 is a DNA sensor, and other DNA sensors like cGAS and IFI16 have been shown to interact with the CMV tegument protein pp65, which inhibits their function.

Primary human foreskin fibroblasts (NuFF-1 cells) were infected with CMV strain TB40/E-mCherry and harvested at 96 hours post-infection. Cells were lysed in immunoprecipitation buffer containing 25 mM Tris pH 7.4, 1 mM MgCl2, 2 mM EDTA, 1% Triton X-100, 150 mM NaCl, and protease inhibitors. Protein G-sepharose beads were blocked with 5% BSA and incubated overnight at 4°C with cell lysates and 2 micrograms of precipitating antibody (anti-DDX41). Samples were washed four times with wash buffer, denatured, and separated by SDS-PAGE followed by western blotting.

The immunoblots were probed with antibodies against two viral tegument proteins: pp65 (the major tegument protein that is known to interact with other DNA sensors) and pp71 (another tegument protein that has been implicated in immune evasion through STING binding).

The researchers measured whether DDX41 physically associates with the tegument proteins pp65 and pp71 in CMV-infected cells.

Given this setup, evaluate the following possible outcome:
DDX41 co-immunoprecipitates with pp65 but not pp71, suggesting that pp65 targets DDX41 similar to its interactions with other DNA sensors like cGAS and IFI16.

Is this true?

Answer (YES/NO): NO